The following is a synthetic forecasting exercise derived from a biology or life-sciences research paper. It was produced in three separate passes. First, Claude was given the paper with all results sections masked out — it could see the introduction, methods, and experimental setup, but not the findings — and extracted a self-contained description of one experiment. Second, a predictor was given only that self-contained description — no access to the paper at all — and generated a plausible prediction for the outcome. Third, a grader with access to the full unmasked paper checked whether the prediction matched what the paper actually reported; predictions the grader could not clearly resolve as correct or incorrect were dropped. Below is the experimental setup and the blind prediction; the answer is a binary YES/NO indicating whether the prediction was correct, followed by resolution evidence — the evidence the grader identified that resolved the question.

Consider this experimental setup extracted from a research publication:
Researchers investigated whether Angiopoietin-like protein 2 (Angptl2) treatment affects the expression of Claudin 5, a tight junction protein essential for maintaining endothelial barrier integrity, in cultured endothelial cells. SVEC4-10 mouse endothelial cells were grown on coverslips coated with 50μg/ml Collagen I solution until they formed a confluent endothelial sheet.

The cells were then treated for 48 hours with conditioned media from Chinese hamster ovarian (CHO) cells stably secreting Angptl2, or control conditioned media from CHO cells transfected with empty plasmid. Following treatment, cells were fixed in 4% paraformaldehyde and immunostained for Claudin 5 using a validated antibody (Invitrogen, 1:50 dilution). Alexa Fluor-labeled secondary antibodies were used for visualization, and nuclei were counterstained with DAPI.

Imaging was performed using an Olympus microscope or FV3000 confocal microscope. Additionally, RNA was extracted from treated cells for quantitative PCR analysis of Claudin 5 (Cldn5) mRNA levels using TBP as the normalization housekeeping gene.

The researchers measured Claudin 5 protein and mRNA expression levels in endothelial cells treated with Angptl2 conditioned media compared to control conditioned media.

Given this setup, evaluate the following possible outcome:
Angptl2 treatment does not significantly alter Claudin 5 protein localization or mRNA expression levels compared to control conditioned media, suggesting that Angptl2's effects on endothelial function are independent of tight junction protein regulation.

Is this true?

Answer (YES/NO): NO